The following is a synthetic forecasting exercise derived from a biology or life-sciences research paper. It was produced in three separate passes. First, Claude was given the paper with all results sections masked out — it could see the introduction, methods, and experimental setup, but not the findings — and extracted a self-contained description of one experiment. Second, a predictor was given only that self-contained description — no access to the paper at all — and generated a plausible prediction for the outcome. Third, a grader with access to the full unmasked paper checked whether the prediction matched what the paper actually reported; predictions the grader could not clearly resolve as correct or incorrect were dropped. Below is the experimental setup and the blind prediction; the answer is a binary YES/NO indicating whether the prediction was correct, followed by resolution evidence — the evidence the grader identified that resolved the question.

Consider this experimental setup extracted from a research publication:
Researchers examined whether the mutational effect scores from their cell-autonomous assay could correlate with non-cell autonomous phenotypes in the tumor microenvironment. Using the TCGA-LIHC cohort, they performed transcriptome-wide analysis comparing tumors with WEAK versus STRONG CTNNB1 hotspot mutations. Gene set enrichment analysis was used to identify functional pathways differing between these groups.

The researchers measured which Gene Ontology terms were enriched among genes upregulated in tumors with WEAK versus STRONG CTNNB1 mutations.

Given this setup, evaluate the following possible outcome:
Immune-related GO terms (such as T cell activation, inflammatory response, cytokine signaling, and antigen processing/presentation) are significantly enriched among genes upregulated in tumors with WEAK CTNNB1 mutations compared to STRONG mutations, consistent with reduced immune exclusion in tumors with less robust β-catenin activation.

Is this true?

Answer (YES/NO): YES